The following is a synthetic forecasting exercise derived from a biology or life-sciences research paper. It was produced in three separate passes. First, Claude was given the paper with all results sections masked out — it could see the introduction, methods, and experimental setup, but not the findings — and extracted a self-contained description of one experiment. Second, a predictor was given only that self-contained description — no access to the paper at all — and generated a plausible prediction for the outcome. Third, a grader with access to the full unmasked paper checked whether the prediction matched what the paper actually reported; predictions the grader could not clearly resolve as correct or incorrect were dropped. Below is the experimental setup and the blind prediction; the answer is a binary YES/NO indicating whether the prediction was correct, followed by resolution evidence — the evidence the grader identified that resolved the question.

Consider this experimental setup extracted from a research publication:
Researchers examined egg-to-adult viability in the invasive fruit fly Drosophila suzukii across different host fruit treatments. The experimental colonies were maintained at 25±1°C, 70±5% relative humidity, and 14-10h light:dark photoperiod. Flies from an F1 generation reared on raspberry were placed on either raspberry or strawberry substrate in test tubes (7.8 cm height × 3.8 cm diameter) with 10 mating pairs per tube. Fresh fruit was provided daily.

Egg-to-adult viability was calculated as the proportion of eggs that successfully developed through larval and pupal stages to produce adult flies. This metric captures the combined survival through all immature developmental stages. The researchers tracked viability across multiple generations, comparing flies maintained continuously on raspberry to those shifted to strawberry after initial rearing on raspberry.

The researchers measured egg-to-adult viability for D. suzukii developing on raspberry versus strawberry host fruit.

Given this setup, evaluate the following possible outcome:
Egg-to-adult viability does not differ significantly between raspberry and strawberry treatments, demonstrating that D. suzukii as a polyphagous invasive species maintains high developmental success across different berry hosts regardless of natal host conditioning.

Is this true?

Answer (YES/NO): NO